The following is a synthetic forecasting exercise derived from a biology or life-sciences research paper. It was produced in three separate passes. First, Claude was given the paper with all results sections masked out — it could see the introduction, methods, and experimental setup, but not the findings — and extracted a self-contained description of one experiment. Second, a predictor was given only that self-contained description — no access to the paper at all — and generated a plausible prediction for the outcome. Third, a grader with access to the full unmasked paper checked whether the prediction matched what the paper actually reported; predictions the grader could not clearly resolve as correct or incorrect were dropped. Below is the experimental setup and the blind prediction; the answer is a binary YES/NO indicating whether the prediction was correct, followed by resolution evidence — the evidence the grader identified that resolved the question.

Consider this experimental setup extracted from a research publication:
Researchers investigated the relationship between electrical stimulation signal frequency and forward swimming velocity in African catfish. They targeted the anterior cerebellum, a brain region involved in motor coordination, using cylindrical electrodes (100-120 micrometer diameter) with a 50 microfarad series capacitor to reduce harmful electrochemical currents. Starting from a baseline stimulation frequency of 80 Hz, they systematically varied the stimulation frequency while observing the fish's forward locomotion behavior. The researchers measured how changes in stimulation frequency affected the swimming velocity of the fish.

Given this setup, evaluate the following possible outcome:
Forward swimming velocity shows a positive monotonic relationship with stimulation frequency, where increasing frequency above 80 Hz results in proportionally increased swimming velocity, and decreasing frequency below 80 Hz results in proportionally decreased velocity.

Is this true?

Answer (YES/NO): NO